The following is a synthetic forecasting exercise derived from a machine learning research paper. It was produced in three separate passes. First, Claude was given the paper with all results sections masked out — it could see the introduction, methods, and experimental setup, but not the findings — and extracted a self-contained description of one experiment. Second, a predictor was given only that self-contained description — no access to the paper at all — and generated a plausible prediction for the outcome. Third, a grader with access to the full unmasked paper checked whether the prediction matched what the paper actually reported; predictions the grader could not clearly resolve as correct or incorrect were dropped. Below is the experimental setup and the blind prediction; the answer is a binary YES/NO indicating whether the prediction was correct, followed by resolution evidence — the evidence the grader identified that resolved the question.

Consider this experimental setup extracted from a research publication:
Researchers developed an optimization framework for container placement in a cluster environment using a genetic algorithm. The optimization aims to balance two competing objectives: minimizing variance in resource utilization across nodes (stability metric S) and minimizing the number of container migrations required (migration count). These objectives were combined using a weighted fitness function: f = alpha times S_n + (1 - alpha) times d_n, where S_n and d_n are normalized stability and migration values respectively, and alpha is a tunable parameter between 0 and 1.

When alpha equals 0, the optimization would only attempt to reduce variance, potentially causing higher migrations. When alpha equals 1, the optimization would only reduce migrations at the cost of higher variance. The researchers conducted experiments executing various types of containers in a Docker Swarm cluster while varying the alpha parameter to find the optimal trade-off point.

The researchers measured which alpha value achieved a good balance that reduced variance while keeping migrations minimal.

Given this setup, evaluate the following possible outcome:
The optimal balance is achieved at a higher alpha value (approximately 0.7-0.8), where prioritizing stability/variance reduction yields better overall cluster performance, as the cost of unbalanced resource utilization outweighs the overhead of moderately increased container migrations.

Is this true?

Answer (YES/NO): NO